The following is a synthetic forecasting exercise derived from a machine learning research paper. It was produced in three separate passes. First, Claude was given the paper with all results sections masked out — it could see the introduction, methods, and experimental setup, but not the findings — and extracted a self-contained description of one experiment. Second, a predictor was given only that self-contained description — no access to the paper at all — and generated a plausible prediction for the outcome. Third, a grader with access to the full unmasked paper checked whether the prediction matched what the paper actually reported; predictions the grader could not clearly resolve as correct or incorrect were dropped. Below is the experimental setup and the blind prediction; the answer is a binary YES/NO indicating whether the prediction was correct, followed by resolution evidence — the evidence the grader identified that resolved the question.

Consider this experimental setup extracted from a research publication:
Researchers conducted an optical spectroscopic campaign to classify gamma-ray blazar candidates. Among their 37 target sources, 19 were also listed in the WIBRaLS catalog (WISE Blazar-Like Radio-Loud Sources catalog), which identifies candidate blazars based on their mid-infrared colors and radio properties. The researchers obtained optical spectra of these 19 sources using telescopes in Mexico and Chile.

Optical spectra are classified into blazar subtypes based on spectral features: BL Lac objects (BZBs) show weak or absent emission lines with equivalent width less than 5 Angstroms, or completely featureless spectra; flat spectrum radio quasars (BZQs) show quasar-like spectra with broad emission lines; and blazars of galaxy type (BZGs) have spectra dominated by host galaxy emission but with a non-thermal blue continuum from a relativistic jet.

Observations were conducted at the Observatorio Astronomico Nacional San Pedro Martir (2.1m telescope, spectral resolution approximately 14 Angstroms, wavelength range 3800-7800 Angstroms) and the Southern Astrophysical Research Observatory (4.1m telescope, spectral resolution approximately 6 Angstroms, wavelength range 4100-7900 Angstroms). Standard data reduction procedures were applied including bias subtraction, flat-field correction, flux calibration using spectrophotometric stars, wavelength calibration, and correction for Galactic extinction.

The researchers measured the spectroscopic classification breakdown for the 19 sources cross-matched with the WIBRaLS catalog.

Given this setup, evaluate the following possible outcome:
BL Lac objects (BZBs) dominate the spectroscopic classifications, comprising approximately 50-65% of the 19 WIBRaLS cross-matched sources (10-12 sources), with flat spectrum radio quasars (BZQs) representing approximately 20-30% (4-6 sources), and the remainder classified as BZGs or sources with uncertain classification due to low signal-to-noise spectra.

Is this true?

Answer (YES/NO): NO